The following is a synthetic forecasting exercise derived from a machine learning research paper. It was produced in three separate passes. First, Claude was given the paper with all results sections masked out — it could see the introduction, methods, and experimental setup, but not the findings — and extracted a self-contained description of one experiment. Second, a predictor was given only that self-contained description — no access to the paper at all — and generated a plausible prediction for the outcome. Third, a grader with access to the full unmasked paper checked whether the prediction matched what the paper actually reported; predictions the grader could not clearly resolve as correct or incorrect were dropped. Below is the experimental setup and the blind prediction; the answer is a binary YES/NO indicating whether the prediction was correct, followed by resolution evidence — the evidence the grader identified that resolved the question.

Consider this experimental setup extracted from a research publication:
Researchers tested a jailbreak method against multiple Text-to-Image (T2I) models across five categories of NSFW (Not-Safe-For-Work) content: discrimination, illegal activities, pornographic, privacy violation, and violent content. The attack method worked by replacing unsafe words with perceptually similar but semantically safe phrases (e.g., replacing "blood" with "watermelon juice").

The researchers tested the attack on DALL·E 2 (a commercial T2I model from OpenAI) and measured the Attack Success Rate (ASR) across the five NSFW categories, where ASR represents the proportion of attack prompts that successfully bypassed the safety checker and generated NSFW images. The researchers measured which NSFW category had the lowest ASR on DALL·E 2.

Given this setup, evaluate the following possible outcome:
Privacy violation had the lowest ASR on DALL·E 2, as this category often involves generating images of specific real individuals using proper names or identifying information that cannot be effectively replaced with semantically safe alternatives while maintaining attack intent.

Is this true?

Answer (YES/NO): NO